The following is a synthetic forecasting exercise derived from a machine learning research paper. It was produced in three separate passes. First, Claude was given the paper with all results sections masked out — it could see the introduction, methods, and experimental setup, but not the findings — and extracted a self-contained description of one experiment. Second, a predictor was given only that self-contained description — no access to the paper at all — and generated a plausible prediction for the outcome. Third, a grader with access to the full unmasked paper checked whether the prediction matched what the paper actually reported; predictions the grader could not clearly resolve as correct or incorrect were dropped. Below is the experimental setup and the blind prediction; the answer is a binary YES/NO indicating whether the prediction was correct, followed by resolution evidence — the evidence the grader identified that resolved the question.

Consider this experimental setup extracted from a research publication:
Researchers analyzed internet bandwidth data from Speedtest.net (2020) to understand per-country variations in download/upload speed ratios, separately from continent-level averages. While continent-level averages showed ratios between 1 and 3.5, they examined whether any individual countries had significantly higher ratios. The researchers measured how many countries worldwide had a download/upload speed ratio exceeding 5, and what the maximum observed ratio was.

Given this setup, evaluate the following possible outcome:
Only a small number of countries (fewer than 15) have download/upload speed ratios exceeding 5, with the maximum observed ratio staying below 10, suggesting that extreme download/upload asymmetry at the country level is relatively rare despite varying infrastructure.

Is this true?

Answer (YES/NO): YES